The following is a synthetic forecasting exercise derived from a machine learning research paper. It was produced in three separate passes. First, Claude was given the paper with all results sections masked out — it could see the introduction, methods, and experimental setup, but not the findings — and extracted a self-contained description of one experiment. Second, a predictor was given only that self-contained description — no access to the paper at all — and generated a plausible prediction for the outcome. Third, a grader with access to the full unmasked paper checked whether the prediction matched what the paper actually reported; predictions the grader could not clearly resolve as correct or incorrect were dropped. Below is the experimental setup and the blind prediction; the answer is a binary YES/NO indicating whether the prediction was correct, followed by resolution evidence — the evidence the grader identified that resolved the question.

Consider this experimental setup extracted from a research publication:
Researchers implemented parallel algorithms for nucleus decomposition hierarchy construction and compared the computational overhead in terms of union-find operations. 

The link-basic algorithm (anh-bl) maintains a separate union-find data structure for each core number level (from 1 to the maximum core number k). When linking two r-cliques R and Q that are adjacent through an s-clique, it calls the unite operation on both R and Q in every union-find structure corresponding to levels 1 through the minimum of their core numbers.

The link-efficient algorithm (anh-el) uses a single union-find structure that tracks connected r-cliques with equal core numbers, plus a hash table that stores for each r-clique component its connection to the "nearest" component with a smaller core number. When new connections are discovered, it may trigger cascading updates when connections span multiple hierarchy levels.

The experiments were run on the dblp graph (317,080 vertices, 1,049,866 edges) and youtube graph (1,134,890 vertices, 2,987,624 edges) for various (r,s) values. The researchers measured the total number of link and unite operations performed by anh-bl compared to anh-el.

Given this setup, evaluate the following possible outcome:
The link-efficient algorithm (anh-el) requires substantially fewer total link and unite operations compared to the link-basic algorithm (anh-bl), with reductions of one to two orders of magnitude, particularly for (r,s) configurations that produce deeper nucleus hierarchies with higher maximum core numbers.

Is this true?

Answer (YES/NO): NO